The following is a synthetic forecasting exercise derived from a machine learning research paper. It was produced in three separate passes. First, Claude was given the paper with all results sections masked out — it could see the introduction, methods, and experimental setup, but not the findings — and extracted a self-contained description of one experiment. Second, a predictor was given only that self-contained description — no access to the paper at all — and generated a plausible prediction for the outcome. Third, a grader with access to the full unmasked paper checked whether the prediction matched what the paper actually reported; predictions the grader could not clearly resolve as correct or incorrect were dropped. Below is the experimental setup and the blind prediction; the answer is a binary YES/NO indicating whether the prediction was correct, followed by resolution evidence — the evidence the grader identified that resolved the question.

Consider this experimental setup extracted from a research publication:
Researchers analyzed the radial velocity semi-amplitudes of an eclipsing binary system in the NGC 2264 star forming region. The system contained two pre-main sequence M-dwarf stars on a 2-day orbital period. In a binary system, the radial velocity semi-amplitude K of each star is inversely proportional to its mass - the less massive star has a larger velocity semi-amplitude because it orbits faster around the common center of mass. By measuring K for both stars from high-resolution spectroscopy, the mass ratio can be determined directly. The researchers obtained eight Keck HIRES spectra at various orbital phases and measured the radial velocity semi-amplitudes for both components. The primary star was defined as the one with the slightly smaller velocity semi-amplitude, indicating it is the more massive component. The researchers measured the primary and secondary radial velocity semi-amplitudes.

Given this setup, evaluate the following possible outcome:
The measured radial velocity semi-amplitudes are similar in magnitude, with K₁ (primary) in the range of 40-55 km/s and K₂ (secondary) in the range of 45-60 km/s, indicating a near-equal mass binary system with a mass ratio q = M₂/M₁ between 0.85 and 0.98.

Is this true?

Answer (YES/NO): NO